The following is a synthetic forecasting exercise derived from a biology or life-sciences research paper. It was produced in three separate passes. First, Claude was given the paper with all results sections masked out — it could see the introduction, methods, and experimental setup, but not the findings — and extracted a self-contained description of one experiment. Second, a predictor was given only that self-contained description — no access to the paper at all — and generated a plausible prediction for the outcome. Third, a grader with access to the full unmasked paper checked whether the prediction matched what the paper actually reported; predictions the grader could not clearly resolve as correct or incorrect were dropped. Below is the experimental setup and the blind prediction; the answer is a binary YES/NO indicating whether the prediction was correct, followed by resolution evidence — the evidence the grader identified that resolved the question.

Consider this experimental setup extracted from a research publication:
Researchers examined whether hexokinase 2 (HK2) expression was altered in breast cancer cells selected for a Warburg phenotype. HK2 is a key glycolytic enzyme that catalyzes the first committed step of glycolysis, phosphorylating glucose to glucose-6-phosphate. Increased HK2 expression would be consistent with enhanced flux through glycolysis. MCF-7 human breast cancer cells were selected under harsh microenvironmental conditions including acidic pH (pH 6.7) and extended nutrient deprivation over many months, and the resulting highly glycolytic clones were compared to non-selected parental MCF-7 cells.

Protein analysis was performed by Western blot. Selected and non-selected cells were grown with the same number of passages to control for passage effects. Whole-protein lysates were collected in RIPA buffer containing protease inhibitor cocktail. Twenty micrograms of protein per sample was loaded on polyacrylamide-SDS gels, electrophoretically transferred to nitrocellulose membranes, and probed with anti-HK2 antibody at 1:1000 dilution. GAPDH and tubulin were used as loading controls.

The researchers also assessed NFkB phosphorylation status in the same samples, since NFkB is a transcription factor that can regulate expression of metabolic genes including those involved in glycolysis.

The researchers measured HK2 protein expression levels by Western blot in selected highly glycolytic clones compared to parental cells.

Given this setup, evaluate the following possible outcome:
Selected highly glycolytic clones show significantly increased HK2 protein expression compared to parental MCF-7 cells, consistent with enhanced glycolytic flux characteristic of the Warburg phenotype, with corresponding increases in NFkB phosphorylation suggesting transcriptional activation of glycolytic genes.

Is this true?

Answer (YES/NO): YES